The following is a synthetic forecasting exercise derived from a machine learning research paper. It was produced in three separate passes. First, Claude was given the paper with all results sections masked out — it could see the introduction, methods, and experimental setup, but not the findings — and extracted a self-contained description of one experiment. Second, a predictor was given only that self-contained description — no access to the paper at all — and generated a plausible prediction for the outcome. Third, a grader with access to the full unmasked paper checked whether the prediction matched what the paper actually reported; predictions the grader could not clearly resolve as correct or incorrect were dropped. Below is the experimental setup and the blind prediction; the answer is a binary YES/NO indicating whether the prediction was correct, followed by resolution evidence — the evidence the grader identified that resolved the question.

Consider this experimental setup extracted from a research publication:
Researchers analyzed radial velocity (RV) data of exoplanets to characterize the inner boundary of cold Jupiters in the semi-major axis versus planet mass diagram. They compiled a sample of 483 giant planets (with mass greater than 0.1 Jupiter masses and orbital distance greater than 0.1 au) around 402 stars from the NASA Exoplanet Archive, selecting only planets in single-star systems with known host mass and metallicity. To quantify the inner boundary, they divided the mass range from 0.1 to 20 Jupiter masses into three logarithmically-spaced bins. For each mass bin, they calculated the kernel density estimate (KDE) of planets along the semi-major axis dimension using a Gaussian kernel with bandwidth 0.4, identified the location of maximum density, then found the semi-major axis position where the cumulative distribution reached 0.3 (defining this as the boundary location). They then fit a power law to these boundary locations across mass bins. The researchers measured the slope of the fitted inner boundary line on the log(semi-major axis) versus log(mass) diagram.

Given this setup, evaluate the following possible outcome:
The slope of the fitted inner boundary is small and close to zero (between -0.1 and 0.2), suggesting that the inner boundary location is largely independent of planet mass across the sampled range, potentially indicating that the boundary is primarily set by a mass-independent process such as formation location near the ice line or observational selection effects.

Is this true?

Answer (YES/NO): NO